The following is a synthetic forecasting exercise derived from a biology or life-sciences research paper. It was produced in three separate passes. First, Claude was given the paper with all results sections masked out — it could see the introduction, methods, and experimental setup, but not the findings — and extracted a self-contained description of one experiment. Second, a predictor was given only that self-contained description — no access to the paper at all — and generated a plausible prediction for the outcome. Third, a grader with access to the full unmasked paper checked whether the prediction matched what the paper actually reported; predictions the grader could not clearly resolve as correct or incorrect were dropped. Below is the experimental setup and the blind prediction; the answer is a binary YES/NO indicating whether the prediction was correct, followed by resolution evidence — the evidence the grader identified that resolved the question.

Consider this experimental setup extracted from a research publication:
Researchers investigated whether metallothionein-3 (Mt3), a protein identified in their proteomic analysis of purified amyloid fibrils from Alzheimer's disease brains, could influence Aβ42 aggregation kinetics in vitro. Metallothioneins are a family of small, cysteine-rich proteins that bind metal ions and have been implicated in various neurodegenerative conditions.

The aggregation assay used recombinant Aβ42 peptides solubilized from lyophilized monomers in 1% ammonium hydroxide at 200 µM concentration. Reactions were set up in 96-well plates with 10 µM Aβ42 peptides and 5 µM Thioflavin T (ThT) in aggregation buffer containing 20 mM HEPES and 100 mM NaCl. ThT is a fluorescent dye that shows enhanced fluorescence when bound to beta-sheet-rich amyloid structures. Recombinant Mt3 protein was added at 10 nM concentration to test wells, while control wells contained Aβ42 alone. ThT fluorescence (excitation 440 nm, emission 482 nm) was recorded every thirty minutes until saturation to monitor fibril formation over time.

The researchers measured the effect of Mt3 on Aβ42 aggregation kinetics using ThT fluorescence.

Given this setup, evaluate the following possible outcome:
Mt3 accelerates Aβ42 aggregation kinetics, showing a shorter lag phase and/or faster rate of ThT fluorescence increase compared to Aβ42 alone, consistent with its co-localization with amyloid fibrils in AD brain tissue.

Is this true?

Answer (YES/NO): YES